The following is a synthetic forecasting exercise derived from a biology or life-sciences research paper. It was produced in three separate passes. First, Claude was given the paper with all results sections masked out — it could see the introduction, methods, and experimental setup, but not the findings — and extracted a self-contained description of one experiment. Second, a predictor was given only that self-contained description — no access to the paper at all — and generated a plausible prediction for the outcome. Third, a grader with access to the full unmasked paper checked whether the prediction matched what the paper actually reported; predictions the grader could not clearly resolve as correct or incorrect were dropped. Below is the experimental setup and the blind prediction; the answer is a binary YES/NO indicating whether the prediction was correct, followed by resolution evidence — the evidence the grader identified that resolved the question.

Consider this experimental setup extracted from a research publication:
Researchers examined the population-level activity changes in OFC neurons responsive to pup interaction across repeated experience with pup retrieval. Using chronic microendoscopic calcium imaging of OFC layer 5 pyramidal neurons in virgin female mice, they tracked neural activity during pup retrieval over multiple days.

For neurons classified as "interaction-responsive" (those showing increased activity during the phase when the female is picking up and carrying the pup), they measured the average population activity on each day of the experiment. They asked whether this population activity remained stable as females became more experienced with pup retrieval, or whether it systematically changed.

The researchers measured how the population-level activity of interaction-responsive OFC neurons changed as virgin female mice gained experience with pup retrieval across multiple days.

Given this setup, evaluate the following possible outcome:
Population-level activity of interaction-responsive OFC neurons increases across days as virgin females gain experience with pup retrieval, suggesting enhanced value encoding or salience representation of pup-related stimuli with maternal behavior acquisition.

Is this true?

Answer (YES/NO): NO